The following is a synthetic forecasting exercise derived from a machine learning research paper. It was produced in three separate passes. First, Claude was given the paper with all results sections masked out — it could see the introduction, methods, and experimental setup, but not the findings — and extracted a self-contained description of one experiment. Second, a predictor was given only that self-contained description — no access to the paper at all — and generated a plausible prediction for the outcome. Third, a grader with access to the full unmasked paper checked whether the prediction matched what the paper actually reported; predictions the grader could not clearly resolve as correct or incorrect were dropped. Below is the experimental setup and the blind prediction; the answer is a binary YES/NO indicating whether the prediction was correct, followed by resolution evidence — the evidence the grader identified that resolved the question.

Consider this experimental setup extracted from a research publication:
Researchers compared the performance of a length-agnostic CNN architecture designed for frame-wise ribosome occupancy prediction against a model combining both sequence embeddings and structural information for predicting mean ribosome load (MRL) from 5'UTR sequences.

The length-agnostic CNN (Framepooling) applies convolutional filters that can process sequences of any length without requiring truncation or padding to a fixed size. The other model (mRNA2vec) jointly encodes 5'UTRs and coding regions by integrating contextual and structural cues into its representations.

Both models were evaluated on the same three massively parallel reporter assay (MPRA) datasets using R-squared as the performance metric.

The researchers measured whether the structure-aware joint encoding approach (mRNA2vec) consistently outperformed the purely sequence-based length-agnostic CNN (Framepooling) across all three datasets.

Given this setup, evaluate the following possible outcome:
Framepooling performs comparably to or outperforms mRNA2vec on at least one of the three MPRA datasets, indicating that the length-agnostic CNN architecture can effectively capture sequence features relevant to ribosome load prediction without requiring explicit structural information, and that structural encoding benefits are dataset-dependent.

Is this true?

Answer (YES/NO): NO